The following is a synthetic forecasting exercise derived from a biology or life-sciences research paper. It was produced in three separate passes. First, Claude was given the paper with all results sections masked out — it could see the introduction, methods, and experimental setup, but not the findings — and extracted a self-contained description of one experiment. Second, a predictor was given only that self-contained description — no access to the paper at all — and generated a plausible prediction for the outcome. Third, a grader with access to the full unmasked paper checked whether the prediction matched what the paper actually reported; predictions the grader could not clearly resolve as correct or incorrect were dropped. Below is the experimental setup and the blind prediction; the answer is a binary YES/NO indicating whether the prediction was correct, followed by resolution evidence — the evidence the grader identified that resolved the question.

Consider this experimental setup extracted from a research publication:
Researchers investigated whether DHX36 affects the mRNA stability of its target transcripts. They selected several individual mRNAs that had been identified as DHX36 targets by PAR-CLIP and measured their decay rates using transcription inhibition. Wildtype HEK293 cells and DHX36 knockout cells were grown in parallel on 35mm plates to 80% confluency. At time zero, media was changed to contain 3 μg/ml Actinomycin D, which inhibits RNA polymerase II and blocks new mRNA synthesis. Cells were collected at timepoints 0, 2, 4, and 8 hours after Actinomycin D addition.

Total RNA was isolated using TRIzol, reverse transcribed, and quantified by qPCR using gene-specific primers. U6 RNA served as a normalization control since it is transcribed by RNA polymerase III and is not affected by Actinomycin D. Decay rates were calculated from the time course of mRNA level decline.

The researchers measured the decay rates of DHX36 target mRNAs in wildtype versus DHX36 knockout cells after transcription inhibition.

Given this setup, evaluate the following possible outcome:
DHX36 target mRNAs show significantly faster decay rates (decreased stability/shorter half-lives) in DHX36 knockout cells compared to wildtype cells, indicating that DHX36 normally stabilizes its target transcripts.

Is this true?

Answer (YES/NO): NO